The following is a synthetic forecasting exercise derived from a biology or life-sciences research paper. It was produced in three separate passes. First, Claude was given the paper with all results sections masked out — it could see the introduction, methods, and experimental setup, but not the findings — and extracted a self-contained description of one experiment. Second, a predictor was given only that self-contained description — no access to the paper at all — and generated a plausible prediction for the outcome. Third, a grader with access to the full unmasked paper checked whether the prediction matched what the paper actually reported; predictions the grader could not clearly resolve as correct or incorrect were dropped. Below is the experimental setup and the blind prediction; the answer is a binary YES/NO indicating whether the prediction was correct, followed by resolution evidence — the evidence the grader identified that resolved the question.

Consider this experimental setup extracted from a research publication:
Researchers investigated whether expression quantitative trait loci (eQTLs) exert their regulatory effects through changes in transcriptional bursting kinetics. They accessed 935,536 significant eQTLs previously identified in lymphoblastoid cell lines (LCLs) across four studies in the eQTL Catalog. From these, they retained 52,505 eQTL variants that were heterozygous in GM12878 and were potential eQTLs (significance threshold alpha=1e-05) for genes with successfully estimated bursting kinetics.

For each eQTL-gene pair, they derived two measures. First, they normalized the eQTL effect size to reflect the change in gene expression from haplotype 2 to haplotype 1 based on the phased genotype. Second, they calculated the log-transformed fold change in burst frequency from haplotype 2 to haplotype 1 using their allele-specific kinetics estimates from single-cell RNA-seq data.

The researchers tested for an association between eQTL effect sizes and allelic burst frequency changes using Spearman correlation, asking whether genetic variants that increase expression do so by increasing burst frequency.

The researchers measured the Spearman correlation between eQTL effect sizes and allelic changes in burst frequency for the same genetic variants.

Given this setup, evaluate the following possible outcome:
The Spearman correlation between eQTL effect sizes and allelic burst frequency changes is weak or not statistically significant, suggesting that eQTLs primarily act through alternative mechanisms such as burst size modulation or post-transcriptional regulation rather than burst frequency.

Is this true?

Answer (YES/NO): NO